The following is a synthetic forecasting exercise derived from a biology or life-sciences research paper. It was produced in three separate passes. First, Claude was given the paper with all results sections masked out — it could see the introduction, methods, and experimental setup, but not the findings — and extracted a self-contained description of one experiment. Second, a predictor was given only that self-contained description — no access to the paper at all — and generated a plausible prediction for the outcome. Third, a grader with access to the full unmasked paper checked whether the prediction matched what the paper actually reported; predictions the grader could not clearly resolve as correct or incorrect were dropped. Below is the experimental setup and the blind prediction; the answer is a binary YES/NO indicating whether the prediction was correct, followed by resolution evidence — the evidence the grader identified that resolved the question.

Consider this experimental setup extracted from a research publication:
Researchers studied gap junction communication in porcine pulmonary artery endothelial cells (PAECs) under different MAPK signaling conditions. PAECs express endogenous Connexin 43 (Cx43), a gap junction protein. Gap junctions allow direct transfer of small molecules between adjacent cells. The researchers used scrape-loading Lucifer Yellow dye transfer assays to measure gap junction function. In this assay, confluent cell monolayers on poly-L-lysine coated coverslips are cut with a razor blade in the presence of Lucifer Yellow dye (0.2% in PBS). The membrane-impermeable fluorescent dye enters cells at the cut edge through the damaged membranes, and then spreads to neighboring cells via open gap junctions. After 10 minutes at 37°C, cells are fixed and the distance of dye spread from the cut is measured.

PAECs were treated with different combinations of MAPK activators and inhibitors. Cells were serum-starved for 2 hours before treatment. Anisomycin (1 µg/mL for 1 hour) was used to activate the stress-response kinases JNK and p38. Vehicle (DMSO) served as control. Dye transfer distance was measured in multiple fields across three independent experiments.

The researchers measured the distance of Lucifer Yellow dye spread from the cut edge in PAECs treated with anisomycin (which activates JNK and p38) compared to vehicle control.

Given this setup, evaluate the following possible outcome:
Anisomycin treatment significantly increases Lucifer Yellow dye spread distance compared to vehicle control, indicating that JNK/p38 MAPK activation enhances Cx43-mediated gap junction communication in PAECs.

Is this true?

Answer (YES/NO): NO